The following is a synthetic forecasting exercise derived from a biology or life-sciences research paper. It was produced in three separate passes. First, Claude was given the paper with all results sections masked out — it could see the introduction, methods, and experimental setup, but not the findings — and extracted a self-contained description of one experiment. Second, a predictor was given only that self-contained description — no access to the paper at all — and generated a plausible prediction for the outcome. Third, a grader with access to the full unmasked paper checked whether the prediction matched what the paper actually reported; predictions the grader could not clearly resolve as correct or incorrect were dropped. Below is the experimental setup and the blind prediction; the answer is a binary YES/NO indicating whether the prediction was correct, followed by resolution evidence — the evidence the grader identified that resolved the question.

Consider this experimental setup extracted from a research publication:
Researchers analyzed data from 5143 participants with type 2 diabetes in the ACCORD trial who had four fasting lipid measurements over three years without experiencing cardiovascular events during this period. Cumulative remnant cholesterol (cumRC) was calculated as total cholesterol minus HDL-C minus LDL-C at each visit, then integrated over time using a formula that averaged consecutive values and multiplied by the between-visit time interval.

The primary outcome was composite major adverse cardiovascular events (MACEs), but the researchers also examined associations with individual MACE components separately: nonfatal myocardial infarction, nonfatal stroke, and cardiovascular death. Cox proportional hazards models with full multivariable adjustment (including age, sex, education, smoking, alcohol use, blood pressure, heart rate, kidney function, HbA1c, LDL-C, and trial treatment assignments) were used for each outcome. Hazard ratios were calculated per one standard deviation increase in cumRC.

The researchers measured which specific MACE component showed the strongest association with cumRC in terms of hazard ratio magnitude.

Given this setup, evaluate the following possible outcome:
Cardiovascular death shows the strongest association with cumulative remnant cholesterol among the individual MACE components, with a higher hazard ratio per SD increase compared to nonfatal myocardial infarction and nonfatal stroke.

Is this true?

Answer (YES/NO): YES